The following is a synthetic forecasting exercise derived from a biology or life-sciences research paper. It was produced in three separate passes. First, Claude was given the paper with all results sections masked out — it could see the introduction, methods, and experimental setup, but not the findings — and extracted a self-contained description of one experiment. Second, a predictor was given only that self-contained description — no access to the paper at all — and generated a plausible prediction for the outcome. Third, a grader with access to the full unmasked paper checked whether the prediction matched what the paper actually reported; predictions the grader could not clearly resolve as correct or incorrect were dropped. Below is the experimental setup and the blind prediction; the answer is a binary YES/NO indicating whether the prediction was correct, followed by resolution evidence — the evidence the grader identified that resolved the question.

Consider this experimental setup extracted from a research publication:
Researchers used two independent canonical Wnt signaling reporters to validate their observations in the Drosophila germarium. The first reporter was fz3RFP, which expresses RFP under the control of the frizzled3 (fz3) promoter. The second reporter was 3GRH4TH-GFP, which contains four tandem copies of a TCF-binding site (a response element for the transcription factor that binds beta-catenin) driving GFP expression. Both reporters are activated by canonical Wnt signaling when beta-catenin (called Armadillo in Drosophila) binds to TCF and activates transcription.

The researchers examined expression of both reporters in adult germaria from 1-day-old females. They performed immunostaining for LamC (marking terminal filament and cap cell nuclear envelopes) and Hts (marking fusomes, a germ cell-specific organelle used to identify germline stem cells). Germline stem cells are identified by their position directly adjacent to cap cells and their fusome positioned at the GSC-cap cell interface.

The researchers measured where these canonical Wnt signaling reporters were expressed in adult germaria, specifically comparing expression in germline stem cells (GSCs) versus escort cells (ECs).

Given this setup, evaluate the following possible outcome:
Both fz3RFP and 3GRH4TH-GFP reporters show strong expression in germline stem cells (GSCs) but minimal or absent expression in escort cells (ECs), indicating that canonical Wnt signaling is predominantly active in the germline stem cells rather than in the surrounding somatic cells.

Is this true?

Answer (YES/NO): NO